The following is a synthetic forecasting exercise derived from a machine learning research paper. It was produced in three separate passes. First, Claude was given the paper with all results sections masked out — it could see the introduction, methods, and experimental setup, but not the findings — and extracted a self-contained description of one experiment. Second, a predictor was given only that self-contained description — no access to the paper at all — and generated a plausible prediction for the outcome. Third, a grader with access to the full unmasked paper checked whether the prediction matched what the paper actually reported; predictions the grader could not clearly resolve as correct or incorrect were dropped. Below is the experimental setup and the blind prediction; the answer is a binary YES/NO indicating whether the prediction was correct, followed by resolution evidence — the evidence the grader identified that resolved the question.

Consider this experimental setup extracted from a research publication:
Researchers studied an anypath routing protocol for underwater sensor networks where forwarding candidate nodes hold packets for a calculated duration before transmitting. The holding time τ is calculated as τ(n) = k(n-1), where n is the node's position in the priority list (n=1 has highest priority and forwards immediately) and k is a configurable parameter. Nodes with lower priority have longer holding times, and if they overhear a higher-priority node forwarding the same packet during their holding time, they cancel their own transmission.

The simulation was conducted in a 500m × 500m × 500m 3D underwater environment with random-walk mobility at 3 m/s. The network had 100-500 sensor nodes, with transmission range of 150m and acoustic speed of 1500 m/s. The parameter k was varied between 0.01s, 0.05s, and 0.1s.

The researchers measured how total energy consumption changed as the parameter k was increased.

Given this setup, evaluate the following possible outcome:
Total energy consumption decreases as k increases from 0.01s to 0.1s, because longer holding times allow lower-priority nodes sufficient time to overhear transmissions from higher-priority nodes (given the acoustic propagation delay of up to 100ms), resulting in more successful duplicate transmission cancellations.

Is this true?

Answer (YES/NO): YES